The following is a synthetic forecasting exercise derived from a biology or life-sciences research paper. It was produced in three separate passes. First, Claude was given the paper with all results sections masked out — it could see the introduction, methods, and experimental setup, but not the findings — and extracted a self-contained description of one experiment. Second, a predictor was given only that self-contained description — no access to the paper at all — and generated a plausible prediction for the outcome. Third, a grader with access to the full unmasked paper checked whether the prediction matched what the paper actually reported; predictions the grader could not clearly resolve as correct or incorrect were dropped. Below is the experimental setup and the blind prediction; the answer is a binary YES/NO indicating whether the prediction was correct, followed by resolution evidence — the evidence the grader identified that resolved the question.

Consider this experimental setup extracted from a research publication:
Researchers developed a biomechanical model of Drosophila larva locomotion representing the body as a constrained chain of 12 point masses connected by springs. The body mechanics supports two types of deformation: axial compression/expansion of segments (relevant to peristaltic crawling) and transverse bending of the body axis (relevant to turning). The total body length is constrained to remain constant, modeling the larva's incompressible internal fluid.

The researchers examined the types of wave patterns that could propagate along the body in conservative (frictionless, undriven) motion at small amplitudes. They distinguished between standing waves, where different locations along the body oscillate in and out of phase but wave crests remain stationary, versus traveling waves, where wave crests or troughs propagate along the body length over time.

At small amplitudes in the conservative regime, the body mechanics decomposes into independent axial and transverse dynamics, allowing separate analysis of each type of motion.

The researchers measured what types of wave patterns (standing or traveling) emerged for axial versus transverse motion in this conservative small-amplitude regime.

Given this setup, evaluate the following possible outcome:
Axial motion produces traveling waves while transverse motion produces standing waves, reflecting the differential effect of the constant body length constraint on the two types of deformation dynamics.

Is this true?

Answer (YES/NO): YES